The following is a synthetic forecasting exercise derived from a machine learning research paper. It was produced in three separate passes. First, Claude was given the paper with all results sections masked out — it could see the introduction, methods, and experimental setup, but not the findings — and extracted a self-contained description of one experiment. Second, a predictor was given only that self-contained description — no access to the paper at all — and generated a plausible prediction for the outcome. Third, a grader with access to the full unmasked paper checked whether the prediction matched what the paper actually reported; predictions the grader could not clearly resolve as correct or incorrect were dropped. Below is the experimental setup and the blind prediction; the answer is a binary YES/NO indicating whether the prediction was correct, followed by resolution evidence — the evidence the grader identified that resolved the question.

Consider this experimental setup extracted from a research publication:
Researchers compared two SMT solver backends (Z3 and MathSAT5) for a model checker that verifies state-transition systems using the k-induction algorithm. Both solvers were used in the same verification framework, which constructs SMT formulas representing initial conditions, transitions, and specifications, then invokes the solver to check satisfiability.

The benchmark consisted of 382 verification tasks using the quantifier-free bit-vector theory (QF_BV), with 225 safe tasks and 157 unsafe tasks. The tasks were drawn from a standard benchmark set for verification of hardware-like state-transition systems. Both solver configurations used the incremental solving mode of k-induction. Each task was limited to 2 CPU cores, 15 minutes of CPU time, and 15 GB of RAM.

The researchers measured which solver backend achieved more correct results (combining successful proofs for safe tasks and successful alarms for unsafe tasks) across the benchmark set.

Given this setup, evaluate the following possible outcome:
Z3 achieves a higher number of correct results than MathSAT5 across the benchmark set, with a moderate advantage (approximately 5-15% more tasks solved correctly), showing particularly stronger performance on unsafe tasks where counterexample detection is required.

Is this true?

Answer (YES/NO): NO